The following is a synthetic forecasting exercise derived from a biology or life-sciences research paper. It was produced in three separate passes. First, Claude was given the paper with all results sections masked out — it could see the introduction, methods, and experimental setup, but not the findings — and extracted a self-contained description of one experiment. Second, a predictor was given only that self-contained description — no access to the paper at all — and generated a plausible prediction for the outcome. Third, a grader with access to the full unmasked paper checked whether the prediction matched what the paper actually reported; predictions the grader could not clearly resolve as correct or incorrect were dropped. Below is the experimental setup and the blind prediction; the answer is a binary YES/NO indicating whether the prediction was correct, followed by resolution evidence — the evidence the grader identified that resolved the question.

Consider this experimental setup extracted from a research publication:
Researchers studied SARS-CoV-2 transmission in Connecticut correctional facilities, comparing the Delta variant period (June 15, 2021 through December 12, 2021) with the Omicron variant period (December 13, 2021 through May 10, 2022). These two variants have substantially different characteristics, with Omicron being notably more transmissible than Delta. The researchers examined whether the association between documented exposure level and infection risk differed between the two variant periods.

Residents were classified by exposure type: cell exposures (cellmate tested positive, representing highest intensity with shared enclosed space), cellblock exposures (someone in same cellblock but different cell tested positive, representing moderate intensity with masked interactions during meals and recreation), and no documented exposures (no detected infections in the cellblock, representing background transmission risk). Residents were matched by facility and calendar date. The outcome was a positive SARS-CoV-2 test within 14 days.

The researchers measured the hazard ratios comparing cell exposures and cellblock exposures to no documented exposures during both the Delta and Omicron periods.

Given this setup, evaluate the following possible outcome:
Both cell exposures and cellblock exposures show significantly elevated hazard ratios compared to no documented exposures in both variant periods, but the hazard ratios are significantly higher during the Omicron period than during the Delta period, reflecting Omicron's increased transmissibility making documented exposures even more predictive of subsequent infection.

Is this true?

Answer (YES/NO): NO